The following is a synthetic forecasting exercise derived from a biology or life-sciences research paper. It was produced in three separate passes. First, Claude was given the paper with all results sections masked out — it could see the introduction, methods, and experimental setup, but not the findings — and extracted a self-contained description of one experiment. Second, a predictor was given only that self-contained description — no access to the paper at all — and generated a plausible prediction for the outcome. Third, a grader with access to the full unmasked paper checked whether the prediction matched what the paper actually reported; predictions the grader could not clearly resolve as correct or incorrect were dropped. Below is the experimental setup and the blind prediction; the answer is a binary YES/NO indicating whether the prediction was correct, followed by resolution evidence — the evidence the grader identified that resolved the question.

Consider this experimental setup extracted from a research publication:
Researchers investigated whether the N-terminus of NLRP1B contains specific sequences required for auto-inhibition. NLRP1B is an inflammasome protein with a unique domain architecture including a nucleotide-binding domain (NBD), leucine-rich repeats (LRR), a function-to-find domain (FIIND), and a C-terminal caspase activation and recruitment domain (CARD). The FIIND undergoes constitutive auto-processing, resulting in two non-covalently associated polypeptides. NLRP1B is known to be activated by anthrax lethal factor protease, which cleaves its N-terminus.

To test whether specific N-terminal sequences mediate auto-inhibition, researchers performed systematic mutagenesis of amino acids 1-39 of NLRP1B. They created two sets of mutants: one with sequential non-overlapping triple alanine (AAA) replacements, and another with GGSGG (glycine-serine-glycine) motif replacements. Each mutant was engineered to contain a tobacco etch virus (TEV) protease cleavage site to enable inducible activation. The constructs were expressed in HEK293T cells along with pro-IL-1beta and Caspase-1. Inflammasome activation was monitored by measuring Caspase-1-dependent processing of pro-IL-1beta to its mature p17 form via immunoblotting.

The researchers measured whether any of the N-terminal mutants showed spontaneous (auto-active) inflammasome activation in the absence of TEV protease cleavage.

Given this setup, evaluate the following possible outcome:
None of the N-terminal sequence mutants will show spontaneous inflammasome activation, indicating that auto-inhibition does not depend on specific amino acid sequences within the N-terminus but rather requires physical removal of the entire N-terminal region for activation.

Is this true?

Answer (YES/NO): YES